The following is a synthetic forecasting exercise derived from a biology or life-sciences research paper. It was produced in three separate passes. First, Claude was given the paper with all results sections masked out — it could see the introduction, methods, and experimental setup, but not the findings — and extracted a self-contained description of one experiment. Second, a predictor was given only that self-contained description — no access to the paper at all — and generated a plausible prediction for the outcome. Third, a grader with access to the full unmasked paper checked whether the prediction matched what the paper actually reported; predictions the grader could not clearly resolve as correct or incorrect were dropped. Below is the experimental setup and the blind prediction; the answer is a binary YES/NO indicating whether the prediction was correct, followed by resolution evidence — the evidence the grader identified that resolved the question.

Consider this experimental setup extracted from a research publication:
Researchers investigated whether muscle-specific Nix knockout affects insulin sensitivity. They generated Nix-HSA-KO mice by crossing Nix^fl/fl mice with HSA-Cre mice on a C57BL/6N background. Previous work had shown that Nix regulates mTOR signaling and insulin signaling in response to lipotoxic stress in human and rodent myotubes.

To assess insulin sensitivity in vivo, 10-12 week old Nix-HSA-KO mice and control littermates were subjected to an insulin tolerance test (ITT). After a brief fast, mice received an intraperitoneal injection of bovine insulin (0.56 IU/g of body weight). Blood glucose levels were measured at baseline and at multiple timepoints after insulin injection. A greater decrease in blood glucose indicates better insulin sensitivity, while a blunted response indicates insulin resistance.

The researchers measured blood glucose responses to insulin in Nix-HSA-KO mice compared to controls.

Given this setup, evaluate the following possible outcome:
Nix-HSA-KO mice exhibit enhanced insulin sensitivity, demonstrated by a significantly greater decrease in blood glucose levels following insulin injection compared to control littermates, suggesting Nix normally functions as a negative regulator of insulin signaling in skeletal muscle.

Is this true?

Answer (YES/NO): YES